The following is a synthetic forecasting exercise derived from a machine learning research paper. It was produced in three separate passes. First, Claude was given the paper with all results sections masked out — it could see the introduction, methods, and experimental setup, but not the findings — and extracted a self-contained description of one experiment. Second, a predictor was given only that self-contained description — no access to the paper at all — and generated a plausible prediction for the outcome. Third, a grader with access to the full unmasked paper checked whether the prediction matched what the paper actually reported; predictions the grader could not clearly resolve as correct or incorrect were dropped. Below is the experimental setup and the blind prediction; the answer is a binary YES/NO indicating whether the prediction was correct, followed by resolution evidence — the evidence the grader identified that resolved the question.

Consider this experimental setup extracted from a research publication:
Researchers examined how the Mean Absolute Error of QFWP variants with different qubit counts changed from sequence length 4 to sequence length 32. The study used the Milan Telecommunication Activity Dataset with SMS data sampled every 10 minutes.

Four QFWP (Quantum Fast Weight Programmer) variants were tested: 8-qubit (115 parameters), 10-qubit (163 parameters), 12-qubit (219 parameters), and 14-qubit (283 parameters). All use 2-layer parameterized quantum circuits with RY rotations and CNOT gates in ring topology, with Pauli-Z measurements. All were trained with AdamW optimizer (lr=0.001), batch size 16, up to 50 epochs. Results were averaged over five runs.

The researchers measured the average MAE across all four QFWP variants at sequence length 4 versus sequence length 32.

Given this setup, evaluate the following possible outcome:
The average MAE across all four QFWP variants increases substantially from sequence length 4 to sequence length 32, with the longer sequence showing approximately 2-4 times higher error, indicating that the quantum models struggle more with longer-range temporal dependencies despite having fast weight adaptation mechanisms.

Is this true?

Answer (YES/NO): NO